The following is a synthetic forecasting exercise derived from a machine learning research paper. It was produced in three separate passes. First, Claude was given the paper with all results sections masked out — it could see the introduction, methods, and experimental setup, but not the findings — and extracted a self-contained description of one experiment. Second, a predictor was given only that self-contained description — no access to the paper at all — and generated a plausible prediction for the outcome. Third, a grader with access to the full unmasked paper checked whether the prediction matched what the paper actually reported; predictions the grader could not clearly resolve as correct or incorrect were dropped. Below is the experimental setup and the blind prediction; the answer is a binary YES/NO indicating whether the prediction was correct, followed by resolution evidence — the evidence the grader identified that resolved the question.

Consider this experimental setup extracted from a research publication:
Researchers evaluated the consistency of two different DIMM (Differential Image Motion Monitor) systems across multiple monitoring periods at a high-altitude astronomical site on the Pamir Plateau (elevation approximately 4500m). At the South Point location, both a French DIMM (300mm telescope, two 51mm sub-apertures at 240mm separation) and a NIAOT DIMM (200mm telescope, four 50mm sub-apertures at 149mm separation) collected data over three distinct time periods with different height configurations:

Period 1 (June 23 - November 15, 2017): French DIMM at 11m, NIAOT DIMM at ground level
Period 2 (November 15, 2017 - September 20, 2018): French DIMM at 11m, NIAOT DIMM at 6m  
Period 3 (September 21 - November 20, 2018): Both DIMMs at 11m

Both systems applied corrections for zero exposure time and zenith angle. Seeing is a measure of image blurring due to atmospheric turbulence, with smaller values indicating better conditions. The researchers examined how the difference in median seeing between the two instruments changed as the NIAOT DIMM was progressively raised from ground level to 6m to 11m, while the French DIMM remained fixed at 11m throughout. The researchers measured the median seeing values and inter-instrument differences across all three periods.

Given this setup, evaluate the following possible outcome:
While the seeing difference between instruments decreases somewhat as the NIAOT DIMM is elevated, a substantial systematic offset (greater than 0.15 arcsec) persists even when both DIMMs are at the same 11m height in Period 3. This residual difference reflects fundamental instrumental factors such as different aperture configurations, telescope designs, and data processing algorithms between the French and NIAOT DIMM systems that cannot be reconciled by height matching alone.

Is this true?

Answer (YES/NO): NO